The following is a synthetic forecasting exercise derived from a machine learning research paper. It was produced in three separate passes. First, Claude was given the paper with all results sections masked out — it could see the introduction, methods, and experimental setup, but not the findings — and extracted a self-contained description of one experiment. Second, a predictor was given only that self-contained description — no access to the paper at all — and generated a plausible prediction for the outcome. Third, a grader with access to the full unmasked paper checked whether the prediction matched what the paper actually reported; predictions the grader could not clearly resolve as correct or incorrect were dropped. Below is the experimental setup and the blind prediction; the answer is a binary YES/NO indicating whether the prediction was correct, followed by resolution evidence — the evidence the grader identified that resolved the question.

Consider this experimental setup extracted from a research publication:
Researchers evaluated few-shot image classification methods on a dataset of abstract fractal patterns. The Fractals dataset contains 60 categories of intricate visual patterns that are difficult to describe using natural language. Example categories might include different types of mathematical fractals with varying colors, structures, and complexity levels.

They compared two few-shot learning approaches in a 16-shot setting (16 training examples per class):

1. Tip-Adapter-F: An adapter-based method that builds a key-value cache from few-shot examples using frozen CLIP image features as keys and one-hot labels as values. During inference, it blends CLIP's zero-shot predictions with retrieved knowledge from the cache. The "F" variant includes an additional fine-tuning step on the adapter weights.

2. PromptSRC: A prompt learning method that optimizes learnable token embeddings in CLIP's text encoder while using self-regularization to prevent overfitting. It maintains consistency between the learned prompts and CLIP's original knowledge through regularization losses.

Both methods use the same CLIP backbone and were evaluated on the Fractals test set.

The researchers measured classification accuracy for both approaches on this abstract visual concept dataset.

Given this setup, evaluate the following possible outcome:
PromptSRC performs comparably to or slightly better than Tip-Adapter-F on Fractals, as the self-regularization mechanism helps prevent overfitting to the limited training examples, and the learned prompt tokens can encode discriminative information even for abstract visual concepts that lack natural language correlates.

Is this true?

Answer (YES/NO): NO